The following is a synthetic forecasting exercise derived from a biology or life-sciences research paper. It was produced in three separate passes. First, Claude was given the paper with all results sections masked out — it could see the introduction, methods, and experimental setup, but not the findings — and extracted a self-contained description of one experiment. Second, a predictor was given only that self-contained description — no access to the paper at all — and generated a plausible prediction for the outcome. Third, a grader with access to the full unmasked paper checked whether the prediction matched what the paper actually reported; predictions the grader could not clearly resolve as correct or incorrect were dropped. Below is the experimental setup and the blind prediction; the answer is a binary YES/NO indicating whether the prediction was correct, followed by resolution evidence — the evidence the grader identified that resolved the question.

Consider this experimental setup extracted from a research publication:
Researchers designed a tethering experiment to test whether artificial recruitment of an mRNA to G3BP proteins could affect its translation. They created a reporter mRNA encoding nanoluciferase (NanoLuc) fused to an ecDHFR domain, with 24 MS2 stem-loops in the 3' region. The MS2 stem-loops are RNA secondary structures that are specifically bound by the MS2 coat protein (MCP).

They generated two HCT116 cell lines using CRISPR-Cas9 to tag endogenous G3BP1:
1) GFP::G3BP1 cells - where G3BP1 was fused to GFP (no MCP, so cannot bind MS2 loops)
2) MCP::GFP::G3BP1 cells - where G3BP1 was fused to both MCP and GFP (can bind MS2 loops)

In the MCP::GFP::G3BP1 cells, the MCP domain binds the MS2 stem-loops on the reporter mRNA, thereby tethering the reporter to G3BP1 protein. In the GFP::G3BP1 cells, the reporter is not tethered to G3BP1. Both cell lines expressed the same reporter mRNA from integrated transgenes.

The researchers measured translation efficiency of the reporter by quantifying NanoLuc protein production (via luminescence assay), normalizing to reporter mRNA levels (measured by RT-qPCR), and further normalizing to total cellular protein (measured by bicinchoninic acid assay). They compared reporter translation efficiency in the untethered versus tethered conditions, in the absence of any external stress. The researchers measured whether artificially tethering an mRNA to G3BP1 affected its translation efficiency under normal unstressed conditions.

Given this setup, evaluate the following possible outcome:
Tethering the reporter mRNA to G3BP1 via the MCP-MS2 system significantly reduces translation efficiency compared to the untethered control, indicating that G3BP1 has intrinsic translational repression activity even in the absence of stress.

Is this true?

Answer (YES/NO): NO